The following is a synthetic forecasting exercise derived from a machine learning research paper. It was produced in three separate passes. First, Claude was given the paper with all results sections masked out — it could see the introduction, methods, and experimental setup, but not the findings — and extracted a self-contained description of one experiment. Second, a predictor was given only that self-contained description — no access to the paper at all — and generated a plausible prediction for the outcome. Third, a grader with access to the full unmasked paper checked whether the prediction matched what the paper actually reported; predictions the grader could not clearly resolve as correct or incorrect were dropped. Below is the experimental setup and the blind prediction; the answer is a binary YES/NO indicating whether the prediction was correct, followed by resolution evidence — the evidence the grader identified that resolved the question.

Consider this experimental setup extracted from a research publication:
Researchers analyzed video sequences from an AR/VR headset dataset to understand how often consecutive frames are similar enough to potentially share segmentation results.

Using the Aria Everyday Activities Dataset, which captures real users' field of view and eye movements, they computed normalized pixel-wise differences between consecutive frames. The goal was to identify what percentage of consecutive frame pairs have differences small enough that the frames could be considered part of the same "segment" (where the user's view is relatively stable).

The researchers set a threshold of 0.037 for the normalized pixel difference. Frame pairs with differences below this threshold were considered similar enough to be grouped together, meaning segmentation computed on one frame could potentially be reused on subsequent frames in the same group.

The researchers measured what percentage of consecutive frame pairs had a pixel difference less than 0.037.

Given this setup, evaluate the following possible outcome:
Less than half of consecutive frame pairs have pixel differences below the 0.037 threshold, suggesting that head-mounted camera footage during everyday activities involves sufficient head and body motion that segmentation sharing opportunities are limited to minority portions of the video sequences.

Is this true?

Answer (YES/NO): YES